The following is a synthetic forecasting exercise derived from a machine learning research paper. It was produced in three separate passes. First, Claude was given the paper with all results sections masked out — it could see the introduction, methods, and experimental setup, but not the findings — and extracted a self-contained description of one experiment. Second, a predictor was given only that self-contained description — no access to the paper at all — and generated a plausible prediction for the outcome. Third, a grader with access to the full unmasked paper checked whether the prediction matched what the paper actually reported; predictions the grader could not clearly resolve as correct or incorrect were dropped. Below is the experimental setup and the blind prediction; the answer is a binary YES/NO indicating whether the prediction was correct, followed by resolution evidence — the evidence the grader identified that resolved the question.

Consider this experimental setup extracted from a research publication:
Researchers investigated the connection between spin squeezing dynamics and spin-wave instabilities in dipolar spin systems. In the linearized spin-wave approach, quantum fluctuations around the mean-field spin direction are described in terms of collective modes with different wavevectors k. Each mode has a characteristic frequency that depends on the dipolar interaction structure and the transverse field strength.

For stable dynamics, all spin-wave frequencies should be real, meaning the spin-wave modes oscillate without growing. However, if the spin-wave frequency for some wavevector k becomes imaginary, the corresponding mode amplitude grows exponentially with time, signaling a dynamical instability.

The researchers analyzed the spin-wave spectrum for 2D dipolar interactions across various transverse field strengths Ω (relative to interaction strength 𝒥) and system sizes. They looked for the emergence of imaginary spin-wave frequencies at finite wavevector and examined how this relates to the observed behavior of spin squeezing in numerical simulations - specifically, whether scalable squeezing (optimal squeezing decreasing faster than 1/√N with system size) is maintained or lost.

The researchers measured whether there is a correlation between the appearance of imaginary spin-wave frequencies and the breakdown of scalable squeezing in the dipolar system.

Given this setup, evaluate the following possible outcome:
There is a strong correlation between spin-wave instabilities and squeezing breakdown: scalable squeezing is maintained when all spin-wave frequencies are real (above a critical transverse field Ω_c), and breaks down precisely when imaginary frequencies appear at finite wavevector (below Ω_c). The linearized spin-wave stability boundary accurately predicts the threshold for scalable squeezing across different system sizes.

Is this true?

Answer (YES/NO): NO